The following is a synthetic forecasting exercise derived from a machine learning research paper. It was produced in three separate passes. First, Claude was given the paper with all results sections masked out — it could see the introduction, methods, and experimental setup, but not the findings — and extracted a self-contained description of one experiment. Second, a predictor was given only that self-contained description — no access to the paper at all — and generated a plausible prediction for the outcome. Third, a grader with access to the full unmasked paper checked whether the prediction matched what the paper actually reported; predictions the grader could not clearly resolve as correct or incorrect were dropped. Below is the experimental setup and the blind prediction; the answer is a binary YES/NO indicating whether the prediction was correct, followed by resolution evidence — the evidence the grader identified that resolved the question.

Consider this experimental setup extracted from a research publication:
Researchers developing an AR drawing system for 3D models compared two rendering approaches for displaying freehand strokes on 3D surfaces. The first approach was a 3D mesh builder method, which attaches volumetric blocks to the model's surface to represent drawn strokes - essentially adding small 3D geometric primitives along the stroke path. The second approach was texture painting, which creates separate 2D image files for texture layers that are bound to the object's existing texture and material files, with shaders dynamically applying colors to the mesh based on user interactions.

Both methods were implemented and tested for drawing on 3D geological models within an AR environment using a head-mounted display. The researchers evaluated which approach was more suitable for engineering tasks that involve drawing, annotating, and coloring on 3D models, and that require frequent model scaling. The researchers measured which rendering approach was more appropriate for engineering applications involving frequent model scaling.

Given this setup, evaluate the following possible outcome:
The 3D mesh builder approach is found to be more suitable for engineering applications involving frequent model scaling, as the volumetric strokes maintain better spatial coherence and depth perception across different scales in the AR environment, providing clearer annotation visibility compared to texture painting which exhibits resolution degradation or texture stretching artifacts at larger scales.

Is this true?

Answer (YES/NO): NO